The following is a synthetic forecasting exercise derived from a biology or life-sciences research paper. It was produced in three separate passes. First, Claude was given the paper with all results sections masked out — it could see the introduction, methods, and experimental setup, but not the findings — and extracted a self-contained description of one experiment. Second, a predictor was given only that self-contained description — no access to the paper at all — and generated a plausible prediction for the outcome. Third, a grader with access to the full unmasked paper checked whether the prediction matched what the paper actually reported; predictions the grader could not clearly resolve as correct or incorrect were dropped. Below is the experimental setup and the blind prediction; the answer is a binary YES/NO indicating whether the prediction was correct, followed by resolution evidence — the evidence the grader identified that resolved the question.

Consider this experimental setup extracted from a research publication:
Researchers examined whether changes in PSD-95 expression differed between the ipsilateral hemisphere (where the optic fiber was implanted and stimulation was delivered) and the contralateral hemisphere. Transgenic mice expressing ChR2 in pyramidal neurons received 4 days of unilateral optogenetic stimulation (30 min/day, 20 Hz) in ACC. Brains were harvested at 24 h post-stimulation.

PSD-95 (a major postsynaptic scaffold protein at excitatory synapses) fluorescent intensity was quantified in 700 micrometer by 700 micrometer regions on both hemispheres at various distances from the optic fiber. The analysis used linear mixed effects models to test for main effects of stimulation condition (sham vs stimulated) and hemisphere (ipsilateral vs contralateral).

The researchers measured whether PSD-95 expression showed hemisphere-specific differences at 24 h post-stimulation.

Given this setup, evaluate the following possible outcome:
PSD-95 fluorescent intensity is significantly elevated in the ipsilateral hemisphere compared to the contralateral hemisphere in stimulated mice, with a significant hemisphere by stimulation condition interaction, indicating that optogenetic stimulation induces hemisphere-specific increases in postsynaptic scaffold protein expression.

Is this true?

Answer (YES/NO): NO